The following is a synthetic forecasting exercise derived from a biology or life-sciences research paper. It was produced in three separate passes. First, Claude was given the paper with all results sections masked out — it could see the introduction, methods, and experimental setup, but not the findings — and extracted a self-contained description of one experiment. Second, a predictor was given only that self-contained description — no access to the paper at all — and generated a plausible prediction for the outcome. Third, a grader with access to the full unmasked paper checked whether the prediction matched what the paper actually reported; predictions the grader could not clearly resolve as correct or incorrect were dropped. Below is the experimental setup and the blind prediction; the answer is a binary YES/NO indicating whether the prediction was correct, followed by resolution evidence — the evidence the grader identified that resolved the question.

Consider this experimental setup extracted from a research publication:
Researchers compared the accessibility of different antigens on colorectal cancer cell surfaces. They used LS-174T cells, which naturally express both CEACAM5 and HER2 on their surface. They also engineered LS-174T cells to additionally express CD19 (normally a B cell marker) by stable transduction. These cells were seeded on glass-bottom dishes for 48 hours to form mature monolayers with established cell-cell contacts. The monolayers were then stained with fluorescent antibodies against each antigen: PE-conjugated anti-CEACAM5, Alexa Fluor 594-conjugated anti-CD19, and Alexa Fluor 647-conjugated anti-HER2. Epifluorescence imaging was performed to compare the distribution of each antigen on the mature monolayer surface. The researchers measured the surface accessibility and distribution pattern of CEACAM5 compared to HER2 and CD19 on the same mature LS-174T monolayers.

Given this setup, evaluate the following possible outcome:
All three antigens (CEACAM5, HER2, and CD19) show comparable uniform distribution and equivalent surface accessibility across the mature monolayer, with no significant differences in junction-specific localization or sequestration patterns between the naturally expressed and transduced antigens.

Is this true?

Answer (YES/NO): NO